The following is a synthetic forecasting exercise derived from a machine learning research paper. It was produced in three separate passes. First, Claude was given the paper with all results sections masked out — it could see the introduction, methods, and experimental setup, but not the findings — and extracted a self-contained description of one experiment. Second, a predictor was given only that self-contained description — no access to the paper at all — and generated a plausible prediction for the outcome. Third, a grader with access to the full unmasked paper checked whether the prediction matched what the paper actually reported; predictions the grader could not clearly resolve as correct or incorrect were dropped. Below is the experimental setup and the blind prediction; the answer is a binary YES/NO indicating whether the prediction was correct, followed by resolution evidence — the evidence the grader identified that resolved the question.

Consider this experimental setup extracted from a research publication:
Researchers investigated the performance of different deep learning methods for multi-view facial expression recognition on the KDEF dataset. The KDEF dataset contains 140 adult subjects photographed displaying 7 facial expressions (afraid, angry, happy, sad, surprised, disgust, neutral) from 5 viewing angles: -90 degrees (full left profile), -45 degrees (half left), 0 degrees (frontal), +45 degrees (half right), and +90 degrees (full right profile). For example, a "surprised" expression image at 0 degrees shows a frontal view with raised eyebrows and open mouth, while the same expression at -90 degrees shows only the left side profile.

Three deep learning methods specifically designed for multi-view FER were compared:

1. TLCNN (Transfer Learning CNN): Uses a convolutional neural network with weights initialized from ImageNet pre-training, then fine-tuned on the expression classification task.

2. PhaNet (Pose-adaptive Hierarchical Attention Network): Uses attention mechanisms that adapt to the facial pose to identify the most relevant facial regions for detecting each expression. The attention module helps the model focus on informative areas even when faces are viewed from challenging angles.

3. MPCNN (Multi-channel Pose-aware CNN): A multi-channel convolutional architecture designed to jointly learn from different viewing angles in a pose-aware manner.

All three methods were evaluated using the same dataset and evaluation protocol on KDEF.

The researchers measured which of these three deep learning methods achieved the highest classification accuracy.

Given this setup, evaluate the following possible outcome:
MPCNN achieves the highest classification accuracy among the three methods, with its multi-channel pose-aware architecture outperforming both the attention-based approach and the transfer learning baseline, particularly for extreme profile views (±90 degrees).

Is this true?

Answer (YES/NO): NO